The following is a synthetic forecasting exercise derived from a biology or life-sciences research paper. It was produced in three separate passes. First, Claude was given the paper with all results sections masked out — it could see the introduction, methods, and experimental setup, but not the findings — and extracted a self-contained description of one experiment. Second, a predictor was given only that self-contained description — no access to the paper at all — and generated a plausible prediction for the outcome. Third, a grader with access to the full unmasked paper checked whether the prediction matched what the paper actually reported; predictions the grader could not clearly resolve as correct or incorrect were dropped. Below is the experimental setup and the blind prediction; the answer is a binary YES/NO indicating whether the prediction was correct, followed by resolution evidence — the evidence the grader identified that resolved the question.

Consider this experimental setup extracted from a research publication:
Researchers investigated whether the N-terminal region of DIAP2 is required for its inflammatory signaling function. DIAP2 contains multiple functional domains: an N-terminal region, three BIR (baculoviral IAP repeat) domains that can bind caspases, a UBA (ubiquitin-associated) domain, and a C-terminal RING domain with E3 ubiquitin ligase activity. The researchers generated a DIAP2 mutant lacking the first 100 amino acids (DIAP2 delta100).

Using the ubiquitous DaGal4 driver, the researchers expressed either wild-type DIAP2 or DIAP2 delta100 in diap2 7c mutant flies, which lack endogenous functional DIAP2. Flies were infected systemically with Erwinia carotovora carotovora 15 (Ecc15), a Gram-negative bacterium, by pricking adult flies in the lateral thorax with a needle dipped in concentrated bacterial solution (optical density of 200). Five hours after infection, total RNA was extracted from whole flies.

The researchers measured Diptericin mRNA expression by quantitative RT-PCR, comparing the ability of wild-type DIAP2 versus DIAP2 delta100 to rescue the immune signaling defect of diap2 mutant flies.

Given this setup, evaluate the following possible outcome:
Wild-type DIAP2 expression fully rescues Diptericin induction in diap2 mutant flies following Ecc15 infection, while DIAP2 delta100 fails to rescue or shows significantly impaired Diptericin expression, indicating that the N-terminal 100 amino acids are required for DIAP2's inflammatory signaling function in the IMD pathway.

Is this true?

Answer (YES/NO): NO